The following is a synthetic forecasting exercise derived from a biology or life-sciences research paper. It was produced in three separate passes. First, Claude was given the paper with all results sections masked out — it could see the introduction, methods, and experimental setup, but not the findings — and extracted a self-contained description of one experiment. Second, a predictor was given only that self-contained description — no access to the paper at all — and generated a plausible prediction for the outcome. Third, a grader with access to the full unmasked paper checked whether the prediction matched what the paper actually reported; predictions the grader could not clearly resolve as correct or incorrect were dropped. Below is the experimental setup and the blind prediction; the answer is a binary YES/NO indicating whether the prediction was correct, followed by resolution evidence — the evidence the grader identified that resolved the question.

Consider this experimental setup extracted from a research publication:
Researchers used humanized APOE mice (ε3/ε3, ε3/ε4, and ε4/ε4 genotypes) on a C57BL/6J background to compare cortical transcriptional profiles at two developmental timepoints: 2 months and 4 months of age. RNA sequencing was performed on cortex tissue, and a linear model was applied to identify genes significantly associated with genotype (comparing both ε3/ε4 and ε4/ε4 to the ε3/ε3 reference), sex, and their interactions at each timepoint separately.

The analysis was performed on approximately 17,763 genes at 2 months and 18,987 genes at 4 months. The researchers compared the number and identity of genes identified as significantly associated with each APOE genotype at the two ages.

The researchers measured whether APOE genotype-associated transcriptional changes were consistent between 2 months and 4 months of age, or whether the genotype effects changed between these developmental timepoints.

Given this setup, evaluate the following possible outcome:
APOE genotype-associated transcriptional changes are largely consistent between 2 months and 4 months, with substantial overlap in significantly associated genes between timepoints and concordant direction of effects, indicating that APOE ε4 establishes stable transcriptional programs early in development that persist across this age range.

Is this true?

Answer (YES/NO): NO